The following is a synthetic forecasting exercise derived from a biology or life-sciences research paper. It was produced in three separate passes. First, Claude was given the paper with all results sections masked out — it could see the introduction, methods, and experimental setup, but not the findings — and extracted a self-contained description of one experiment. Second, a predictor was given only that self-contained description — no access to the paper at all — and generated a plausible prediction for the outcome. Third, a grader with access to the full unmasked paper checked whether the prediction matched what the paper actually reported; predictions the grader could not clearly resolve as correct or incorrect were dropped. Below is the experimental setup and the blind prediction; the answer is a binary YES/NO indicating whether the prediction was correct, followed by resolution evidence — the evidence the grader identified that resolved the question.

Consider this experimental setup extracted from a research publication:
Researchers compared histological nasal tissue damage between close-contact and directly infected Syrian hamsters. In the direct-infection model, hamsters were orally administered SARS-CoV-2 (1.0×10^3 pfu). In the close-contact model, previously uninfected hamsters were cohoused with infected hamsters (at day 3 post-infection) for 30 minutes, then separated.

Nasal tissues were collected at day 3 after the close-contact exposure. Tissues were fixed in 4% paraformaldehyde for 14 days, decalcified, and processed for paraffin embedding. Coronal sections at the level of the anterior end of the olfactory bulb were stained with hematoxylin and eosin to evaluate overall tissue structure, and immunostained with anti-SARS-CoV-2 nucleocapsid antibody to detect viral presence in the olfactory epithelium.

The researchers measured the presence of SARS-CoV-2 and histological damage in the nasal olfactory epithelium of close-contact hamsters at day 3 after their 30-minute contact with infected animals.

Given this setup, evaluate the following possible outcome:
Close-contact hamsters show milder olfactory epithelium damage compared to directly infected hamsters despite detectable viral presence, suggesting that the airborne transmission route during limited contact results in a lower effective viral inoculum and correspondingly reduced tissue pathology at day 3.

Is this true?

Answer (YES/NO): NO